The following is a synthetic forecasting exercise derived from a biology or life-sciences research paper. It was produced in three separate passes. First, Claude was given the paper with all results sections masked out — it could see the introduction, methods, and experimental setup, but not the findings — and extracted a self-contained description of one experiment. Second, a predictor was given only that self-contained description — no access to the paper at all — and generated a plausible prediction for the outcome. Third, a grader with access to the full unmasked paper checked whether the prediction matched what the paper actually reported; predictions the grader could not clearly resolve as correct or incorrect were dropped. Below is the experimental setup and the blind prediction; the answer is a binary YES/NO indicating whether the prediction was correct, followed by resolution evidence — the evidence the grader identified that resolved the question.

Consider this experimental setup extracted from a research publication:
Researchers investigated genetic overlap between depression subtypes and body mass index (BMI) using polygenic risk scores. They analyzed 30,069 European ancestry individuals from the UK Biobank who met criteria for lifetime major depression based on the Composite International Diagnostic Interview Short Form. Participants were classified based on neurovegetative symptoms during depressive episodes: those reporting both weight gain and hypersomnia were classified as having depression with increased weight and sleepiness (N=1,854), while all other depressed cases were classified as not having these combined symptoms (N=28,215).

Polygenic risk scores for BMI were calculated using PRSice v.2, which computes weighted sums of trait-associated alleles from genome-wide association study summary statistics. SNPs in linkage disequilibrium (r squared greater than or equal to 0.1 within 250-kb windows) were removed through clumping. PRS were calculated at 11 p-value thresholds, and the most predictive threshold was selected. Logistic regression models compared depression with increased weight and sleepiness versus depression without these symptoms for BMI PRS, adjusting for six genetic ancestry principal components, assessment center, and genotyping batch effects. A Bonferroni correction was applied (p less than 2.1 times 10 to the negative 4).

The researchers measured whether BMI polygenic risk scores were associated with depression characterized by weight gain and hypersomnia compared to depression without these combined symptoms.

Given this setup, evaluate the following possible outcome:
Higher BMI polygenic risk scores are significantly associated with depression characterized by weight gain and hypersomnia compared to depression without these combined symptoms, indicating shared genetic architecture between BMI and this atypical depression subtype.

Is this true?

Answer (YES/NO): YES